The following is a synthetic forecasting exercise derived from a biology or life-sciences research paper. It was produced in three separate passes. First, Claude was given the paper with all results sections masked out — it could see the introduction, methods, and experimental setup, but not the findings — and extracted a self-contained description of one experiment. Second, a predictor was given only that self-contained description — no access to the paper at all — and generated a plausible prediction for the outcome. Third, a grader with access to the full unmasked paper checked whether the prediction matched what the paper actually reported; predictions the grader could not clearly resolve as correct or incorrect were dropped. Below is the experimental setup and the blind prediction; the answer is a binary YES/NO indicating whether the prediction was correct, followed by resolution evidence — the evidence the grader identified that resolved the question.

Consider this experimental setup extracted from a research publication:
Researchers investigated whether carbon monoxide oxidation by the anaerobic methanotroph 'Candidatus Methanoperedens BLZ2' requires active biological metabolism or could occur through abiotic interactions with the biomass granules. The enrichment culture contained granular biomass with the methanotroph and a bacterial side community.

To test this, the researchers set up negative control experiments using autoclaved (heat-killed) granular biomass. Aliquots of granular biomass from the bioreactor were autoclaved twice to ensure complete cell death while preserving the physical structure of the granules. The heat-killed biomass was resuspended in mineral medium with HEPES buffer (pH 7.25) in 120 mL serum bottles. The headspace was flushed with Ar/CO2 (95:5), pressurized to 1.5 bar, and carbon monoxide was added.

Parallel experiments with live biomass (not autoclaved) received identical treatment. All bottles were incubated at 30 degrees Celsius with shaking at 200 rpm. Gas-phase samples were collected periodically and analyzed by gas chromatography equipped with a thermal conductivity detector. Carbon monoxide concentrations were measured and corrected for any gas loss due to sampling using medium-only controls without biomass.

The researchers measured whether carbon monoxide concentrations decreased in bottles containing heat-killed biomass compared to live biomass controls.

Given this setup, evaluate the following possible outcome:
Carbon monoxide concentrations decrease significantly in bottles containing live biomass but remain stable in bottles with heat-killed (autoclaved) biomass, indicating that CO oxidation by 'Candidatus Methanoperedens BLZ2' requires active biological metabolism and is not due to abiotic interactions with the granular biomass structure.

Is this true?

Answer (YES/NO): YES